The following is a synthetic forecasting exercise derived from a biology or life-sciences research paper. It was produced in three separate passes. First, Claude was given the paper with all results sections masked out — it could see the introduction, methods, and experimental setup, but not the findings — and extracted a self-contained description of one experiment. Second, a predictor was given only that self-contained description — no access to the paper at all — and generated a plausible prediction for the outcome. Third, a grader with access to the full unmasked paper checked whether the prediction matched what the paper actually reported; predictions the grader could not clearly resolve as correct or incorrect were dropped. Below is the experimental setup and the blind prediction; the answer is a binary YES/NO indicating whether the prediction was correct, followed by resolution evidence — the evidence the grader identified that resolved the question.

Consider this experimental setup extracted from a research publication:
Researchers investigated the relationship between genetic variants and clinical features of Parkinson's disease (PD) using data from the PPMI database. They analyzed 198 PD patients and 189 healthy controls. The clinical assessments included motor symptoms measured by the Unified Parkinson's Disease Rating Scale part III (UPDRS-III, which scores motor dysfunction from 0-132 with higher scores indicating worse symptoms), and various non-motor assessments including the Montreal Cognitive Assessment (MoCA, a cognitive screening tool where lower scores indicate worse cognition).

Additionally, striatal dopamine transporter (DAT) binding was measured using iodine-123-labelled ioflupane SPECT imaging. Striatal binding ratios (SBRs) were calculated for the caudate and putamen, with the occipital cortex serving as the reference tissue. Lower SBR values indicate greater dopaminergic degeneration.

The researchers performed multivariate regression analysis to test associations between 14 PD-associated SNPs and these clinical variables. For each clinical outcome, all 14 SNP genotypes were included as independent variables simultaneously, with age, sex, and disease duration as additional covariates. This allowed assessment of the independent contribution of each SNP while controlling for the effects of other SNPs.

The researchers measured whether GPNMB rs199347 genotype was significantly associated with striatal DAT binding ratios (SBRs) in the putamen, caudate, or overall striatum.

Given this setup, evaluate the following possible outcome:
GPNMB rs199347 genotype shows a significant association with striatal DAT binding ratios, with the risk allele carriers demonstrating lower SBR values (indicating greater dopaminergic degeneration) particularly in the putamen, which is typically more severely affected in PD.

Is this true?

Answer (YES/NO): NO